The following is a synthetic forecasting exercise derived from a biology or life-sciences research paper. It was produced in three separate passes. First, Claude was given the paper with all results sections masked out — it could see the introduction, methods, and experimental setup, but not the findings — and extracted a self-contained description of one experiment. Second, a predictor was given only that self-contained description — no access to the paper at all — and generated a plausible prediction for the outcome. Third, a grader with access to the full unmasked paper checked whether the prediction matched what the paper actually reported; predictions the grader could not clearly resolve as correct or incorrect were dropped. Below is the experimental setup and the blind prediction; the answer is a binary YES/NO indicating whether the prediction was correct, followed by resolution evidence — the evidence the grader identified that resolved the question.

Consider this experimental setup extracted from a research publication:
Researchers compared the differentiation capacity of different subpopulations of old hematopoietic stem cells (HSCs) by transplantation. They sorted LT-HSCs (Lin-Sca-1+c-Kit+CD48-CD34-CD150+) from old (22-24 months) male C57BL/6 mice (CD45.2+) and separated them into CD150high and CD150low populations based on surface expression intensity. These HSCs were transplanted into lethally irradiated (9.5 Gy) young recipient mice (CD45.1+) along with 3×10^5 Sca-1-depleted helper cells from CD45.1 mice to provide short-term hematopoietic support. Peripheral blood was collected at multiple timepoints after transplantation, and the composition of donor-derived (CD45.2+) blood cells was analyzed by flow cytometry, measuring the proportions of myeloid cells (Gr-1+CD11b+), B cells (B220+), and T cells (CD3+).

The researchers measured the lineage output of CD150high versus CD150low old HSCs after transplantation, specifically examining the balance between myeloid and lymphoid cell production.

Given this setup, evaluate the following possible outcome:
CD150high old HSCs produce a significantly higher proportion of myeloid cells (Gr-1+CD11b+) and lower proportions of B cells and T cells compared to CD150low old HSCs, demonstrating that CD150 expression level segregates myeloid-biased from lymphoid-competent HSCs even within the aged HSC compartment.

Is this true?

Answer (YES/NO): NO